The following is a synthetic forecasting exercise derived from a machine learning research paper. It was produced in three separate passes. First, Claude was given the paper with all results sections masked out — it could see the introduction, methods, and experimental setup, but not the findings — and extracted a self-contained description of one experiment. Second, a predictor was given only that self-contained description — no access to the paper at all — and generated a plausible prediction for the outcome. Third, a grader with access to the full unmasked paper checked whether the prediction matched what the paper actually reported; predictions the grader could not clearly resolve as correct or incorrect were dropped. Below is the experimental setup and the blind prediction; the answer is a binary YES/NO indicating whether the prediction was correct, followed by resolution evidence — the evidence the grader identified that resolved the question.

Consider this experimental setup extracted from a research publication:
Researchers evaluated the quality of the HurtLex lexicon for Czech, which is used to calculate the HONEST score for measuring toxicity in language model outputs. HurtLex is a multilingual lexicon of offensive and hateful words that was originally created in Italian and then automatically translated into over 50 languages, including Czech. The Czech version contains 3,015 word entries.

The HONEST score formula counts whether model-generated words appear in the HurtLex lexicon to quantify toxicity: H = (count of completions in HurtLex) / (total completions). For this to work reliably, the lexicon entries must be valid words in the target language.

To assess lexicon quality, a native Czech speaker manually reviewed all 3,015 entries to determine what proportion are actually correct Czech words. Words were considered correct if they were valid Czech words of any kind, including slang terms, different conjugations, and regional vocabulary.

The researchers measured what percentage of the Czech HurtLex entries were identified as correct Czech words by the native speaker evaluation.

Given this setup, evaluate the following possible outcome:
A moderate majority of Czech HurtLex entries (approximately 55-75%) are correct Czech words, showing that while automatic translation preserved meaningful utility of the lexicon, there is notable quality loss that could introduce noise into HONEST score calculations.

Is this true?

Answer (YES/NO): YES